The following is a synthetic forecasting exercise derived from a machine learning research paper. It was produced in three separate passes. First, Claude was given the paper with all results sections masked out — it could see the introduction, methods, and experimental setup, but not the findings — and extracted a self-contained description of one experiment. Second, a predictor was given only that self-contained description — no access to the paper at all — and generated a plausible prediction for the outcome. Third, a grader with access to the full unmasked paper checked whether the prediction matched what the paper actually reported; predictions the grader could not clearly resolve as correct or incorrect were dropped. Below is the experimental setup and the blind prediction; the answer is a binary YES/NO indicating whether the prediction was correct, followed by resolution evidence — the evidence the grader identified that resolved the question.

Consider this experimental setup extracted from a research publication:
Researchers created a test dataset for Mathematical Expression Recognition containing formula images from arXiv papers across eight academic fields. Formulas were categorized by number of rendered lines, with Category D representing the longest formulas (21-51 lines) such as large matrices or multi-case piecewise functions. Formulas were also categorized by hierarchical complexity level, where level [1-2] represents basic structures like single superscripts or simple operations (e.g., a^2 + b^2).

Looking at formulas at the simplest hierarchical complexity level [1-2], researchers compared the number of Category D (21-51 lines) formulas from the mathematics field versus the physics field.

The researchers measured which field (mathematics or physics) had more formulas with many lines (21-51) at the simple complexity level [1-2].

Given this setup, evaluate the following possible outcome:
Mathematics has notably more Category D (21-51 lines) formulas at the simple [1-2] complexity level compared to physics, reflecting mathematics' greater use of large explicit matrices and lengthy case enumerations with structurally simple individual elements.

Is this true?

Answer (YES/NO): YES